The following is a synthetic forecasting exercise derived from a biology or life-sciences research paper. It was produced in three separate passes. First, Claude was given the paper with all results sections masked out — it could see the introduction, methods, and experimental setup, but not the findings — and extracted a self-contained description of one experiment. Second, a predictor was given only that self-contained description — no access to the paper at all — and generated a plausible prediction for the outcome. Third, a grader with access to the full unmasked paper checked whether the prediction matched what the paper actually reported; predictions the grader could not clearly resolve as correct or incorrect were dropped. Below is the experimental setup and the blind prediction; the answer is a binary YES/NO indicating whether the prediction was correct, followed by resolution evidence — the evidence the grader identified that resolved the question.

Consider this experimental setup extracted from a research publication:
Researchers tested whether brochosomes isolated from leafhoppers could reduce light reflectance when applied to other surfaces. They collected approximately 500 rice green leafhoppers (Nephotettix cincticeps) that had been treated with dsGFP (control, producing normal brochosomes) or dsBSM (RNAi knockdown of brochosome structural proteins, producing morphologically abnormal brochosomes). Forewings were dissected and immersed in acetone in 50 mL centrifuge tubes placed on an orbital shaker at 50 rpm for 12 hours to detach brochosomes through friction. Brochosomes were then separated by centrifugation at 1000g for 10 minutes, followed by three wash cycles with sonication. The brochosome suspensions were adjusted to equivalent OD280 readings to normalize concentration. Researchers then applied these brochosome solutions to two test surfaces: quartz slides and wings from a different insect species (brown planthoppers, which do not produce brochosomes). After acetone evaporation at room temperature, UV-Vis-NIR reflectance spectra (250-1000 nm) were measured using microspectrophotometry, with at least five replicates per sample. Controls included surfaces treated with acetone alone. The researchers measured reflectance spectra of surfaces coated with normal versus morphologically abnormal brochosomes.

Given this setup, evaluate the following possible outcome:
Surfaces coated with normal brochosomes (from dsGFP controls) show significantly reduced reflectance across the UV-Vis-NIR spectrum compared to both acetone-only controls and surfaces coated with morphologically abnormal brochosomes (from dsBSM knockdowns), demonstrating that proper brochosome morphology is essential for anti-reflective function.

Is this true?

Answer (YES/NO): YES